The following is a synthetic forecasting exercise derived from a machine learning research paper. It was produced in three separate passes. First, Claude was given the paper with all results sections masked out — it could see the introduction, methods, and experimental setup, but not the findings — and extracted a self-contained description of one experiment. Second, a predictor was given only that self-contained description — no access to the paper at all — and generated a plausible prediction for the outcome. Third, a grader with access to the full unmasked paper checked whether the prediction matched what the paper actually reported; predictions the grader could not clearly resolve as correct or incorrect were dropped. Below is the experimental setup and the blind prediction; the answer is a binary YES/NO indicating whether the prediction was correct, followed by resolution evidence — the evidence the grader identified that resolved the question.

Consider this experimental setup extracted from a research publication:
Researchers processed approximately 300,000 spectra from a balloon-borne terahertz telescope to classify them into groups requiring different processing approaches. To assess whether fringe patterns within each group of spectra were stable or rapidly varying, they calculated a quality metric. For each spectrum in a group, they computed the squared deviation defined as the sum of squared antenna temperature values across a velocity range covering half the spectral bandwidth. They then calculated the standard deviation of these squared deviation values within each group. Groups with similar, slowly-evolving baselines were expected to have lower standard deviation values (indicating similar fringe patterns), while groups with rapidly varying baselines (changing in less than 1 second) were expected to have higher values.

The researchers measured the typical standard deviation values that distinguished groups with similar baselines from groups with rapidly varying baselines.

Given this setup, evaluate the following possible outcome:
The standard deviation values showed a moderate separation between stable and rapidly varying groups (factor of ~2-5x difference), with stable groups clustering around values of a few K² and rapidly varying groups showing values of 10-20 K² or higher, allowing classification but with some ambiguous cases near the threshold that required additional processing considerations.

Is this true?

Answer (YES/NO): NO